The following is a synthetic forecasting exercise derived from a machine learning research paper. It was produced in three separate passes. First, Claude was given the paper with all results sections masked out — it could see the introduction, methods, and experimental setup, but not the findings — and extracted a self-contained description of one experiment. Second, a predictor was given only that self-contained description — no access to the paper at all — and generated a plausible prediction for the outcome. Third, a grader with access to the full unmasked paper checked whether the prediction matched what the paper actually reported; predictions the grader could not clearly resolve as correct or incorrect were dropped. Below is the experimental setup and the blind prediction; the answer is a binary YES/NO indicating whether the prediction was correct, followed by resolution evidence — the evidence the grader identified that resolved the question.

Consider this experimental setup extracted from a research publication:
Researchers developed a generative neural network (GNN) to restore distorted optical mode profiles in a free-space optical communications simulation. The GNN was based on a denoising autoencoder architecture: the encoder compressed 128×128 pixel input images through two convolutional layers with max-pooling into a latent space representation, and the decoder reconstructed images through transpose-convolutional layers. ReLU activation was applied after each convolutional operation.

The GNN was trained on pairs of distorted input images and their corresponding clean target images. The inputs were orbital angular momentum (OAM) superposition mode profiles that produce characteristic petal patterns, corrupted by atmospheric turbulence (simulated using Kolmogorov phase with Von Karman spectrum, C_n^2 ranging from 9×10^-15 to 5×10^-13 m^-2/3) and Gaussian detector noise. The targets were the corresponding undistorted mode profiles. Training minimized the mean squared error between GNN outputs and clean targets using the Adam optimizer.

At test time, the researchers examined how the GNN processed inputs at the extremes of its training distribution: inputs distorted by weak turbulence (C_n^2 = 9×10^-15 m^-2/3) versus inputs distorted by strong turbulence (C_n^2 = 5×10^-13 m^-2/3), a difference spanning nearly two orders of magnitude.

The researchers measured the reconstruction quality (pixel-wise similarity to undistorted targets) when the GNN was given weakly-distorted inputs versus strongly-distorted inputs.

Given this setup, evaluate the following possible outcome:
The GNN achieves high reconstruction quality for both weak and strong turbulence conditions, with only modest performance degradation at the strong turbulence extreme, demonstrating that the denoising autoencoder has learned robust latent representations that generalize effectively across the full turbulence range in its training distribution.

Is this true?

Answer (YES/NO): NO